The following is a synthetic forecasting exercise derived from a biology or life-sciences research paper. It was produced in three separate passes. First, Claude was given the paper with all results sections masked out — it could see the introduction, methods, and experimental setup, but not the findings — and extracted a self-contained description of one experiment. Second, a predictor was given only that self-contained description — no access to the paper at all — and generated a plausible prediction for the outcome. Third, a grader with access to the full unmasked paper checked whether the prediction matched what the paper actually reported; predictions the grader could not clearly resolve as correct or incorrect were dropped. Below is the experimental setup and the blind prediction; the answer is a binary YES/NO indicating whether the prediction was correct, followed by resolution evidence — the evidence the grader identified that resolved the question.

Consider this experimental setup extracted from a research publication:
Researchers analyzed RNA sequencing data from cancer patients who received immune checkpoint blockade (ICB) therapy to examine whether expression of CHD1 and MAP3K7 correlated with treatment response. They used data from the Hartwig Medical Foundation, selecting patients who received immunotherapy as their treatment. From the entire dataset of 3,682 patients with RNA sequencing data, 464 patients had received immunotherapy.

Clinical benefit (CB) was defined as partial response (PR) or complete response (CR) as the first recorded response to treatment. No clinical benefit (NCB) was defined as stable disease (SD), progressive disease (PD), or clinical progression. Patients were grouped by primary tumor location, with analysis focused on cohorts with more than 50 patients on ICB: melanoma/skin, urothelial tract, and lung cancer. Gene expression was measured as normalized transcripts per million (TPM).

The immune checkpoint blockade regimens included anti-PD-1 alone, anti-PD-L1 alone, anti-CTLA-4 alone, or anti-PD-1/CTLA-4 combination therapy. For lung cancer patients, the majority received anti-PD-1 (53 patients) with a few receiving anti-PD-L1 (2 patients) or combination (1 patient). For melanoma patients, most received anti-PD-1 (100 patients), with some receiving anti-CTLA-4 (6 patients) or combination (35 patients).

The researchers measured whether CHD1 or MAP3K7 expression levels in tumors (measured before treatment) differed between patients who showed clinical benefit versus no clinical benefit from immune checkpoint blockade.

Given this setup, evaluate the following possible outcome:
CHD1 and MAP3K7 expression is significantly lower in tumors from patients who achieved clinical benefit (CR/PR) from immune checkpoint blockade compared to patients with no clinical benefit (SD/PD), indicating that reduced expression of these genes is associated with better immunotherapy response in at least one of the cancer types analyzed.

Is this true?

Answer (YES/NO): YES